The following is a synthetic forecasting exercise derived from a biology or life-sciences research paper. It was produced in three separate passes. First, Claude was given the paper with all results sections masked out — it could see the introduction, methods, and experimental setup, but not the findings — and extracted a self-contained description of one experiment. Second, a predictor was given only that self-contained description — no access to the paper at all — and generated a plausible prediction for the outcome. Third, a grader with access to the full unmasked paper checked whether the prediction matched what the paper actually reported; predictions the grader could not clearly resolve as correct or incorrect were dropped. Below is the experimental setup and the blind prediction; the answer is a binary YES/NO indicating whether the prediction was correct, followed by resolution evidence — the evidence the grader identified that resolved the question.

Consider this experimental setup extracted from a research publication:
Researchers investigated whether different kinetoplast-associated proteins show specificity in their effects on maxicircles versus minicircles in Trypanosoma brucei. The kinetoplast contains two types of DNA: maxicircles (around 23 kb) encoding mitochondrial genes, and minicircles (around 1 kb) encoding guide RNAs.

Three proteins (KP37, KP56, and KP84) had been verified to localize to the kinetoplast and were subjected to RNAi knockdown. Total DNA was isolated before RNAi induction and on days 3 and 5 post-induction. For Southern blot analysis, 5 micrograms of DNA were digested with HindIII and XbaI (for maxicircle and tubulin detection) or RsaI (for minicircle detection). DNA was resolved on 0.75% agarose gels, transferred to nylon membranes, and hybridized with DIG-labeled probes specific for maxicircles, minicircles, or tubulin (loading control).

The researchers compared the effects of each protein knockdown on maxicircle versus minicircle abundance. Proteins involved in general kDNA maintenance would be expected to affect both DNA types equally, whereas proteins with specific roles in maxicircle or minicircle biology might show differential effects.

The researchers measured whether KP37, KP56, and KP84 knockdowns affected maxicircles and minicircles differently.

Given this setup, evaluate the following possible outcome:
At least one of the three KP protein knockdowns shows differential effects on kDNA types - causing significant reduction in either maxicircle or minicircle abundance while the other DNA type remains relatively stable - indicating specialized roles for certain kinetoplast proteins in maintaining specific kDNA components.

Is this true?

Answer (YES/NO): YES